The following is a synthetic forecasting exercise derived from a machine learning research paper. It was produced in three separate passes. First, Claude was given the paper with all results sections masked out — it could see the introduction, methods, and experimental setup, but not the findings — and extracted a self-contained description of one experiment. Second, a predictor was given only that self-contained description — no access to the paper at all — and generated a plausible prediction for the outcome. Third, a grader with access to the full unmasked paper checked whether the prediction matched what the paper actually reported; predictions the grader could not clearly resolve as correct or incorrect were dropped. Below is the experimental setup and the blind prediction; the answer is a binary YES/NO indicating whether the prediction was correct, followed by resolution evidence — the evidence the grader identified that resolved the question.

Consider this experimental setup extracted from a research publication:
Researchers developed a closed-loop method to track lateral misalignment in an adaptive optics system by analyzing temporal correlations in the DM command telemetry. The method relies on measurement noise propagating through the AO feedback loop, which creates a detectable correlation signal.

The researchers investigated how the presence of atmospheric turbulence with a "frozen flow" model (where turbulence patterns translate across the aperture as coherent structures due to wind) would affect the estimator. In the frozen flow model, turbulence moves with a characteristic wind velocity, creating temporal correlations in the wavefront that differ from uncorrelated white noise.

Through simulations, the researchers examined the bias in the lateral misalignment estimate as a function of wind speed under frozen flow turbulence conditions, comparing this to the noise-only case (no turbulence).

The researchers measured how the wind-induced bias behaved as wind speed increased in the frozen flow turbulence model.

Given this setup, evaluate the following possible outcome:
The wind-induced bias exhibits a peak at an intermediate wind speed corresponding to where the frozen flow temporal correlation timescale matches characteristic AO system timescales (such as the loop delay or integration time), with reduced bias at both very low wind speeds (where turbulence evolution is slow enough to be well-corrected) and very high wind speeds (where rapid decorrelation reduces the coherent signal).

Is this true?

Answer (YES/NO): NO